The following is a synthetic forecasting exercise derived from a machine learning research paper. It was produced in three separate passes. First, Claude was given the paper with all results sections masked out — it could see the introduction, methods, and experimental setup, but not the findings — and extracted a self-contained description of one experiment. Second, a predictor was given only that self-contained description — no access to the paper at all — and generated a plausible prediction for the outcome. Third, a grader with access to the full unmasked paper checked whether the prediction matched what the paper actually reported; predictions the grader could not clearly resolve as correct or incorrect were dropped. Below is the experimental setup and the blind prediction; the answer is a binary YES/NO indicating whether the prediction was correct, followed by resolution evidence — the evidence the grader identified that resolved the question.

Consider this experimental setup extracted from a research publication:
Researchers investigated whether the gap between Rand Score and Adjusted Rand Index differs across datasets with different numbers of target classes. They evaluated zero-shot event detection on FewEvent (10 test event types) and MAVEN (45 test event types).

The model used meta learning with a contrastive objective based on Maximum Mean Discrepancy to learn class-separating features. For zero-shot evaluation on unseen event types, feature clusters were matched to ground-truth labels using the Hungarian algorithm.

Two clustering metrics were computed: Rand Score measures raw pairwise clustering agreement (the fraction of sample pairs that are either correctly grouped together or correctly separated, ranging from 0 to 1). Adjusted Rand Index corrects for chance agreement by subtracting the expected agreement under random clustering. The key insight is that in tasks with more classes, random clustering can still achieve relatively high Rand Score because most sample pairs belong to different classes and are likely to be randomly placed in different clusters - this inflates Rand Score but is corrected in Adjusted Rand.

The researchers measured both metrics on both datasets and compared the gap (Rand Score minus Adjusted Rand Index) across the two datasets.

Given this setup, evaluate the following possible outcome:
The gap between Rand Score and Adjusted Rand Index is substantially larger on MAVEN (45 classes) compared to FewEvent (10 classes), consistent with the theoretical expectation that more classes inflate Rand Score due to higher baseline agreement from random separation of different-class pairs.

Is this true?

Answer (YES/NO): YES